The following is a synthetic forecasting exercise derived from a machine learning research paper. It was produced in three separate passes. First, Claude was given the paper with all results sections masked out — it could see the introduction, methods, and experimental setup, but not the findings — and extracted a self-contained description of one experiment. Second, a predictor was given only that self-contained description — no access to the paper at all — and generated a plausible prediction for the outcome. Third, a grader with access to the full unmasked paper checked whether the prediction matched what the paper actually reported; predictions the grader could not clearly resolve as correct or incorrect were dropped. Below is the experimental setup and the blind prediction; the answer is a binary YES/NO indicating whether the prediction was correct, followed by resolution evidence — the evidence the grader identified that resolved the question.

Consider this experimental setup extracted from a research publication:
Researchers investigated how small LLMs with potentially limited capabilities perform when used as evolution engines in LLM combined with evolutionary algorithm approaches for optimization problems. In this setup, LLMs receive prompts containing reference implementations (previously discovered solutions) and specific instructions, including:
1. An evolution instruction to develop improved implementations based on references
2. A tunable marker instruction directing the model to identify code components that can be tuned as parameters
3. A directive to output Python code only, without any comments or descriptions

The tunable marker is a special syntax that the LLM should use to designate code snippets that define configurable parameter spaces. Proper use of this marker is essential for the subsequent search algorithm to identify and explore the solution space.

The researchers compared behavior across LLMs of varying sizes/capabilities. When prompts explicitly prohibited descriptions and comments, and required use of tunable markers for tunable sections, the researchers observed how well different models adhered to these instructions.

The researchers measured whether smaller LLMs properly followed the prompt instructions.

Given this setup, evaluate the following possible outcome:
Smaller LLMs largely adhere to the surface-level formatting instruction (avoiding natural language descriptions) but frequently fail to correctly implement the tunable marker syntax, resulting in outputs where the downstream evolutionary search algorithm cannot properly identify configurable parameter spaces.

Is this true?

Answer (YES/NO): NO